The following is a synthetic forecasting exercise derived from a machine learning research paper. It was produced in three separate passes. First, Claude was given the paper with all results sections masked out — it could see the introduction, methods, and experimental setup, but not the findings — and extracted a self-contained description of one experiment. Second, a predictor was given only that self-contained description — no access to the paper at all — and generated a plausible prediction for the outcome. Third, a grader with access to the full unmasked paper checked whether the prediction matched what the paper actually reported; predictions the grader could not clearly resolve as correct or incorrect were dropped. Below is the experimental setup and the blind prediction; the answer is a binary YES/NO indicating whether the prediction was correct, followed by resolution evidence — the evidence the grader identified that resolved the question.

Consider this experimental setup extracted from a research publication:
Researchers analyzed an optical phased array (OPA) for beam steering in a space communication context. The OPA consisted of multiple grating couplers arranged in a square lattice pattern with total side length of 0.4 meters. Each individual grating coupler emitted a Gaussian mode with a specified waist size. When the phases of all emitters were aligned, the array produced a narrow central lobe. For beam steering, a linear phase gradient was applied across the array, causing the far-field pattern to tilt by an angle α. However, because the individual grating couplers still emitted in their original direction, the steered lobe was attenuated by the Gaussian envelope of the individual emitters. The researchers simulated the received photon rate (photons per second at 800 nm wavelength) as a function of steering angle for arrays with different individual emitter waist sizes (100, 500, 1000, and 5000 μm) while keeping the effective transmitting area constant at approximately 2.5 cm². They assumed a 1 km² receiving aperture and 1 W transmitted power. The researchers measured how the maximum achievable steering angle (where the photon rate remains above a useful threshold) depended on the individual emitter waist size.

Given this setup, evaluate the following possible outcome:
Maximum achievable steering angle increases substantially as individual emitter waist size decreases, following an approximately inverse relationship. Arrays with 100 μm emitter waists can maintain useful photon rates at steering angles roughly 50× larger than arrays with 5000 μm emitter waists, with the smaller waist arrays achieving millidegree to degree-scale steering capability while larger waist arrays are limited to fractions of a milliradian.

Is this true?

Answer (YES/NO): YES